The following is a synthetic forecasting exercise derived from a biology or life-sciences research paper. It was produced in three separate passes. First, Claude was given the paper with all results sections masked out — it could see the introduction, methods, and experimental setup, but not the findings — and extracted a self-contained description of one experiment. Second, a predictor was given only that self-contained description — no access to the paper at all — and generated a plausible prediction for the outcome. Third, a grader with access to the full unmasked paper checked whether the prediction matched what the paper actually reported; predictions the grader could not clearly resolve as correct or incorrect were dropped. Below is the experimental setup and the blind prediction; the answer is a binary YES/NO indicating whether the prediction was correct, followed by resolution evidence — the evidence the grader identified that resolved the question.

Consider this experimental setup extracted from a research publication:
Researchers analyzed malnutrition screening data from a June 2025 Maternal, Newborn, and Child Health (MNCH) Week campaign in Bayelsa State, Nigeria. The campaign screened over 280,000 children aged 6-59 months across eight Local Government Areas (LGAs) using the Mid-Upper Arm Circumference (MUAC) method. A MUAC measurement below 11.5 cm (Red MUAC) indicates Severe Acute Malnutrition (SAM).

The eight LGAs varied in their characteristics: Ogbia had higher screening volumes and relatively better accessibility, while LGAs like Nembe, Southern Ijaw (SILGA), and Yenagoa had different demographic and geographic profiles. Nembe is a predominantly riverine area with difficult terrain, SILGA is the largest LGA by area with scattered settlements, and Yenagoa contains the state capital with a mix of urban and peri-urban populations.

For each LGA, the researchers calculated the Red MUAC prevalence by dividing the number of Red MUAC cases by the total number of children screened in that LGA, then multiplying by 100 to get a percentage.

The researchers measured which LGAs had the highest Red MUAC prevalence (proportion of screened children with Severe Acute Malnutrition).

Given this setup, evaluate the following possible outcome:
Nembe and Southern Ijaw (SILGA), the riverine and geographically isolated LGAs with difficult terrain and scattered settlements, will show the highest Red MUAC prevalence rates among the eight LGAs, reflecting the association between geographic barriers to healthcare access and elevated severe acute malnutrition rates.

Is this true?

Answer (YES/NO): NO